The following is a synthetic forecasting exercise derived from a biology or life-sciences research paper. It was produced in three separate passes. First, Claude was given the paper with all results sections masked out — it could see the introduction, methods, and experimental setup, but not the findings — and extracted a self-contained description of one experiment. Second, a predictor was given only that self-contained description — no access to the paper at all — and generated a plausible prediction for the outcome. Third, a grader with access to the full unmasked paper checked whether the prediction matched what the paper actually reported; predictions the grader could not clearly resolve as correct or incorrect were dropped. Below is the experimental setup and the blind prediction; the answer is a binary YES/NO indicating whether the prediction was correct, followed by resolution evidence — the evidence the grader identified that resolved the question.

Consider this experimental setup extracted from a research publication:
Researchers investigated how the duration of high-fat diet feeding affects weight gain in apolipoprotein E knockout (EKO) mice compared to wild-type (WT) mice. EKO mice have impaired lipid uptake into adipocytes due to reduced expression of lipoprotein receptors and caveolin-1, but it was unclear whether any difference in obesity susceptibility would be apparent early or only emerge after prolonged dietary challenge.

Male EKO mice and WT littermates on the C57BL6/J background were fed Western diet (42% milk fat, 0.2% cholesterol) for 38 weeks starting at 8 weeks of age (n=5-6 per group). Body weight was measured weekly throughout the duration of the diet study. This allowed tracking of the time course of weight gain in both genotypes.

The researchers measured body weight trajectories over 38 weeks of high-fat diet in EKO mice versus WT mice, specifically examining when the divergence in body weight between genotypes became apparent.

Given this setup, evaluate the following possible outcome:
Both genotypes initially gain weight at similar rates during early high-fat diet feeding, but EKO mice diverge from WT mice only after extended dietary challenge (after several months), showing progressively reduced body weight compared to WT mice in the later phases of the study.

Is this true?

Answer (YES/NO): NO